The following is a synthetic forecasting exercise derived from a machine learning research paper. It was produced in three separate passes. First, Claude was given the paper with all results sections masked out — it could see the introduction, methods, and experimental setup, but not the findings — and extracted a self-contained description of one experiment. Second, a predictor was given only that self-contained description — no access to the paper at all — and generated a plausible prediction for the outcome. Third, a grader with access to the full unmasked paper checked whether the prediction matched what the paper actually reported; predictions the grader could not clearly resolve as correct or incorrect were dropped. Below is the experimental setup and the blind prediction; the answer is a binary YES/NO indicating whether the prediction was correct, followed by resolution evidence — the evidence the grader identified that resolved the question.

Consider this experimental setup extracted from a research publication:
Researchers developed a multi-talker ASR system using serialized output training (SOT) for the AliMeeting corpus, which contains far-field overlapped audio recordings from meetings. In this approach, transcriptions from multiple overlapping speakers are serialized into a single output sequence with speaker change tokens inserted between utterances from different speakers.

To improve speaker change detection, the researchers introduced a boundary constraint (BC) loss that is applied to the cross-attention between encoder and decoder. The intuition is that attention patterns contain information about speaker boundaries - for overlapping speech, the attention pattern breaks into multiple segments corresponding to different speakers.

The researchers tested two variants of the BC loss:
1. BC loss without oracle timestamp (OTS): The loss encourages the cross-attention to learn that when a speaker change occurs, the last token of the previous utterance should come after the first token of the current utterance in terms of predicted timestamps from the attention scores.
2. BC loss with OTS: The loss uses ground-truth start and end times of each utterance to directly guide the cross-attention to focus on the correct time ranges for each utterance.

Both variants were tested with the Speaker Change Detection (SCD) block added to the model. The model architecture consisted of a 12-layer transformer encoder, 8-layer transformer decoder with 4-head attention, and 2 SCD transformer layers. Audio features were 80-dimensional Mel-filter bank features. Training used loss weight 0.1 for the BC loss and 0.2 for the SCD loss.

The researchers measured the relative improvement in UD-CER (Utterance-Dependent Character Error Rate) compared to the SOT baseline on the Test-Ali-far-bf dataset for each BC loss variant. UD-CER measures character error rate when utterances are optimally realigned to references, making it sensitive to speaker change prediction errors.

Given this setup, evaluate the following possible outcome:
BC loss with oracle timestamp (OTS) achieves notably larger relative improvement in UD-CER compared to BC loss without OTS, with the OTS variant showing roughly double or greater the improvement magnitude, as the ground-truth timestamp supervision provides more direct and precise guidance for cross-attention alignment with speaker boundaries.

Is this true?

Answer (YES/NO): YES